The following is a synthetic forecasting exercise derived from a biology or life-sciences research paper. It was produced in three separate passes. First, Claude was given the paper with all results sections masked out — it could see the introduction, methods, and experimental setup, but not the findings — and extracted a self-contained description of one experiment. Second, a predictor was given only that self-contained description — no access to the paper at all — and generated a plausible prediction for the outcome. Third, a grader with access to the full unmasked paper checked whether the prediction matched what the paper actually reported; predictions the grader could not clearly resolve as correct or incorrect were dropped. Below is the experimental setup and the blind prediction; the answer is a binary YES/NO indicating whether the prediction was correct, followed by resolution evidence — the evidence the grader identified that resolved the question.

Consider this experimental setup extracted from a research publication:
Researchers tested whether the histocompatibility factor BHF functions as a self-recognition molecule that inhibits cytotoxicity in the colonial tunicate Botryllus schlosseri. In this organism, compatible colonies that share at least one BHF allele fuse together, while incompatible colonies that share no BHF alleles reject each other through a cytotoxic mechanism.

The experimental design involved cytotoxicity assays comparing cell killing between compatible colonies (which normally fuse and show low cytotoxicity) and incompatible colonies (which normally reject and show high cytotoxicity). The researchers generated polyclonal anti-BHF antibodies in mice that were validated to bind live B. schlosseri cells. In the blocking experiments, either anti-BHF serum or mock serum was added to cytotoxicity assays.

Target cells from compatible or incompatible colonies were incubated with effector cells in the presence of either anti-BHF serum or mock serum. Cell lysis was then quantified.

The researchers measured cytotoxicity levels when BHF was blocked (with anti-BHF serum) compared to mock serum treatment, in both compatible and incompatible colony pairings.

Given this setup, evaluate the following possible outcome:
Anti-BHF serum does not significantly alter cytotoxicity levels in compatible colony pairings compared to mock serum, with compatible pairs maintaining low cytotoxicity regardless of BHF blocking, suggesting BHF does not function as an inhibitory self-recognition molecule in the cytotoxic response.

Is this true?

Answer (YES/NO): NO